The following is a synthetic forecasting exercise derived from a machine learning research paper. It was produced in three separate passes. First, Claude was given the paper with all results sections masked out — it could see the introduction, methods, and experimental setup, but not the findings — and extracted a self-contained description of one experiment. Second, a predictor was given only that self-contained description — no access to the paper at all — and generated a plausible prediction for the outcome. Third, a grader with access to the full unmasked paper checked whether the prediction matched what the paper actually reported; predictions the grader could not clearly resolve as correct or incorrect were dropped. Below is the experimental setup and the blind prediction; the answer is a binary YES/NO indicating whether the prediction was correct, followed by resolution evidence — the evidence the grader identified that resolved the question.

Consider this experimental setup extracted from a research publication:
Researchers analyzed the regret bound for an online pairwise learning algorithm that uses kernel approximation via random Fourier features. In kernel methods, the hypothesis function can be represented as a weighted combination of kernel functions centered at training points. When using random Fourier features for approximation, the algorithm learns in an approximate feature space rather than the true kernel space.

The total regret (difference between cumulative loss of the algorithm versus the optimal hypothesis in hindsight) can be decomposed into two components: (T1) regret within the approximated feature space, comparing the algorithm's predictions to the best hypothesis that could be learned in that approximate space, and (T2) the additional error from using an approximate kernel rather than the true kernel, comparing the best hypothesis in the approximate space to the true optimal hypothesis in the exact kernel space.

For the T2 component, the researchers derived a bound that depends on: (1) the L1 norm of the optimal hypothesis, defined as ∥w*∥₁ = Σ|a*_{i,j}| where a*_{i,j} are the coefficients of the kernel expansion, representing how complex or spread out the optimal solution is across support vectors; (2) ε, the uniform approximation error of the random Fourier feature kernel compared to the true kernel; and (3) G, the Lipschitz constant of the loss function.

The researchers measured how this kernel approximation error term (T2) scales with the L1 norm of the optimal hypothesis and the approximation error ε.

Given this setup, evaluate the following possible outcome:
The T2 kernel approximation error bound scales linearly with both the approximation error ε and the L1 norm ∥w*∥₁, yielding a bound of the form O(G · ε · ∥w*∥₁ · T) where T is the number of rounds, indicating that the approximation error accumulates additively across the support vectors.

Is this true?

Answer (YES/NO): YES